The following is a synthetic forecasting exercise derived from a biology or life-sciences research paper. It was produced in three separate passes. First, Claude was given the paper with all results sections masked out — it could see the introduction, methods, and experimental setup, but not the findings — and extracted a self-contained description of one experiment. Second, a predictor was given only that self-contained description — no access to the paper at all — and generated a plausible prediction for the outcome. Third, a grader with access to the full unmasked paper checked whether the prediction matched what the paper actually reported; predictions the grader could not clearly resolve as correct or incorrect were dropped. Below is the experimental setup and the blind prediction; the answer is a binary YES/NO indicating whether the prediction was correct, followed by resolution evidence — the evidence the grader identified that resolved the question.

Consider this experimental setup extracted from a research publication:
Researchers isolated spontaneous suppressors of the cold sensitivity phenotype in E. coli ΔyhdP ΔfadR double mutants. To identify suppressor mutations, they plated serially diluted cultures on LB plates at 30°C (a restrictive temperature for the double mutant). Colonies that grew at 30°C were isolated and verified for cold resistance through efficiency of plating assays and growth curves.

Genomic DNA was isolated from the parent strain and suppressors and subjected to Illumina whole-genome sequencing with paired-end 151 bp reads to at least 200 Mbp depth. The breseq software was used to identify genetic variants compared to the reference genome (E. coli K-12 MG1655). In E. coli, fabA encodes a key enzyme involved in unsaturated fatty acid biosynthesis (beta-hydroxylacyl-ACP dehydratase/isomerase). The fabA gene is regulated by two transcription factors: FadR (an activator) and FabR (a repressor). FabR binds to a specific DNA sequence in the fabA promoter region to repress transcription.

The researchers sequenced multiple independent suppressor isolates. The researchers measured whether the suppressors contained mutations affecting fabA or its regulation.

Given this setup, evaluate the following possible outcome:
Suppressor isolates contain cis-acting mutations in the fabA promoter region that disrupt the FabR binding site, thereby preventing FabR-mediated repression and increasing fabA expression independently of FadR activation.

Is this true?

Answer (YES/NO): NO